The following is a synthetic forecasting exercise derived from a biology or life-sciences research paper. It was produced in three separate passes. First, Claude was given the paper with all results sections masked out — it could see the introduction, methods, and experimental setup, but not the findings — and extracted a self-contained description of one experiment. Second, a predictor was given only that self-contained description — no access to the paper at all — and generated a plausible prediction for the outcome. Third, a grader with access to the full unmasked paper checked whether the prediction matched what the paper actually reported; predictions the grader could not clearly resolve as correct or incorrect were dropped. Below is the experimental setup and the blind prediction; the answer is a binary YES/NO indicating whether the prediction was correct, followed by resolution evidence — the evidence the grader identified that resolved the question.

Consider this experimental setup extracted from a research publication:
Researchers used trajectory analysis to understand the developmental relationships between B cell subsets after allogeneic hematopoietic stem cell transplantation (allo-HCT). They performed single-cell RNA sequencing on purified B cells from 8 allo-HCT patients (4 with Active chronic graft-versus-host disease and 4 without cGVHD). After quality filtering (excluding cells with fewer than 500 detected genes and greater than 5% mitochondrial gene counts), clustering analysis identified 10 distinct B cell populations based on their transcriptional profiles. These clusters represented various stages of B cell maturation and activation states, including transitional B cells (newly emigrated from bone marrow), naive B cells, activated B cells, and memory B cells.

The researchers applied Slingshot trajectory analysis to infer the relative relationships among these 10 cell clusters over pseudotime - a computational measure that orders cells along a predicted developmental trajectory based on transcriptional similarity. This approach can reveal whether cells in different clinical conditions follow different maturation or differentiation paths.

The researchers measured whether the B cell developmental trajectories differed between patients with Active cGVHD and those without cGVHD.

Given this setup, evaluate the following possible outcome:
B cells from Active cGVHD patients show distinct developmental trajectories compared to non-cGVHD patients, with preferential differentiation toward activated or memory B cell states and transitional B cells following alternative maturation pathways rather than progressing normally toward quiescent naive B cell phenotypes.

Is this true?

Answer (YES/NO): YES